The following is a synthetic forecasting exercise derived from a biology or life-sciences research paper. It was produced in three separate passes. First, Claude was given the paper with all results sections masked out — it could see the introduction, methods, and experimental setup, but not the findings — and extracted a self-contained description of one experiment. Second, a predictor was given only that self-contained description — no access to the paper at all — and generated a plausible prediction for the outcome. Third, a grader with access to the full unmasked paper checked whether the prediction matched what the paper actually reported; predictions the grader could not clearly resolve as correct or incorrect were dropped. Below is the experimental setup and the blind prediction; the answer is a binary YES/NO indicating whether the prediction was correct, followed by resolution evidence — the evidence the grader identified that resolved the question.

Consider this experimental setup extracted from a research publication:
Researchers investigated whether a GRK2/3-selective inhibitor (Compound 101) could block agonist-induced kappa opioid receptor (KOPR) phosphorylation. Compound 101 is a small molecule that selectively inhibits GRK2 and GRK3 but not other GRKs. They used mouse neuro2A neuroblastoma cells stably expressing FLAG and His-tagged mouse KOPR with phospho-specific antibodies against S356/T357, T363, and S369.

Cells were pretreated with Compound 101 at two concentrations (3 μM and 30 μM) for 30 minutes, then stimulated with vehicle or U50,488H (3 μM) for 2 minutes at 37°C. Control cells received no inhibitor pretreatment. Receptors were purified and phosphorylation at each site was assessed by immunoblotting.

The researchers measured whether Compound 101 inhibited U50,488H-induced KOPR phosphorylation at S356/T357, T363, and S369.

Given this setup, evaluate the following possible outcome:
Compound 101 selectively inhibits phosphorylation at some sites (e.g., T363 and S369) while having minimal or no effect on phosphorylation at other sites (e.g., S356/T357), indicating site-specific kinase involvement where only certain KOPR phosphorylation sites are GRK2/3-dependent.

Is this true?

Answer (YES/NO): NO